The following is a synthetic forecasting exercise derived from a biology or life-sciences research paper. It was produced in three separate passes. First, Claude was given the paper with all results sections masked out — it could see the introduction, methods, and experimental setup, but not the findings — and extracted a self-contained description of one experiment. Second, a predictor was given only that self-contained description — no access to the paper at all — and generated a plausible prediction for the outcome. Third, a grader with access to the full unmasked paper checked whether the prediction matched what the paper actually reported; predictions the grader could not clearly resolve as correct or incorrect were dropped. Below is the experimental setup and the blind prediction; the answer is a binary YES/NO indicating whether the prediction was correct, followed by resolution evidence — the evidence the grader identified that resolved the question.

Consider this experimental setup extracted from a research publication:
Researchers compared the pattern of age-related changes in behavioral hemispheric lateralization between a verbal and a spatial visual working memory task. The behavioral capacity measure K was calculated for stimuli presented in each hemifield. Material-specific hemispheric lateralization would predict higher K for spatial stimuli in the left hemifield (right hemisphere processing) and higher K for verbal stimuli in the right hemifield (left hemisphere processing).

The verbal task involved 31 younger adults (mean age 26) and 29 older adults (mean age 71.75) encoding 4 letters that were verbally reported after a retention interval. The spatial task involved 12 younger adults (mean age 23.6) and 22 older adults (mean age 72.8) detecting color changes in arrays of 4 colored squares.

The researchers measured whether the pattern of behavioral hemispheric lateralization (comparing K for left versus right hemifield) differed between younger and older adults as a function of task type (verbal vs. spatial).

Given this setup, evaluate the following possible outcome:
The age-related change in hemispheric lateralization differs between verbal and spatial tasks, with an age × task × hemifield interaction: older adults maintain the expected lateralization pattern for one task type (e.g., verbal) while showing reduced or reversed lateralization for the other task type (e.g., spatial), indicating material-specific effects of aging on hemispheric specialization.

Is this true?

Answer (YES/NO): YES